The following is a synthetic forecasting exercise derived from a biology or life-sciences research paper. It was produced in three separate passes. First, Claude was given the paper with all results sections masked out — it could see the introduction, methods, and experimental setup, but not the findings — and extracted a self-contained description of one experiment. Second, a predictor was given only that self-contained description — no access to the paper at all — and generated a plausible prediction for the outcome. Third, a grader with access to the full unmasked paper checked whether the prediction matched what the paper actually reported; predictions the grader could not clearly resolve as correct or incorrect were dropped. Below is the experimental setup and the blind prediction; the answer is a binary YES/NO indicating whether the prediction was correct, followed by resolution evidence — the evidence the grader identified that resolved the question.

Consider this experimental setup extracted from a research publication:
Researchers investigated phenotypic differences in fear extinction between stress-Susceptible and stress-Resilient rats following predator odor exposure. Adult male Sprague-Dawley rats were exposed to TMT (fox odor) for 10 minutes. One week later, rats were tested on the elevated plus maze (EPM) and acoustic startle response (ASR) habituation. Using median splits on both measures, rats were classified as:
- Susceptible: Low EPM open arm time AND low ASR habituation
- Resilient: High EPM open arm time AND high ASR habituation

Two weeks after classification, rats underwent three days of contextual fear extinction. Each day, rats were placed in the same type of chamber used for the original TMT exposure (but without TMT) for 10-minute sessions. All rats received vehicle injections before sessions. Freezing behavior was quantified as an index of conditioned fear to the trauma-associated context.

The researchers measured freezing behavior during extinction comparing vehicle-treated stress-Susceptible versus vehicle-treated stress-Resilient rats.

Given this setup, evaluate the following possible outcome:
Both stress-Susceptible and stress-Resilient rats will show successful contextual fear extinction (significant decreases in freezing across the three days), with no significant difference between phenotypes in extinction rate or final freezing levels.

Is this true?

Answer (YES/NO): NO